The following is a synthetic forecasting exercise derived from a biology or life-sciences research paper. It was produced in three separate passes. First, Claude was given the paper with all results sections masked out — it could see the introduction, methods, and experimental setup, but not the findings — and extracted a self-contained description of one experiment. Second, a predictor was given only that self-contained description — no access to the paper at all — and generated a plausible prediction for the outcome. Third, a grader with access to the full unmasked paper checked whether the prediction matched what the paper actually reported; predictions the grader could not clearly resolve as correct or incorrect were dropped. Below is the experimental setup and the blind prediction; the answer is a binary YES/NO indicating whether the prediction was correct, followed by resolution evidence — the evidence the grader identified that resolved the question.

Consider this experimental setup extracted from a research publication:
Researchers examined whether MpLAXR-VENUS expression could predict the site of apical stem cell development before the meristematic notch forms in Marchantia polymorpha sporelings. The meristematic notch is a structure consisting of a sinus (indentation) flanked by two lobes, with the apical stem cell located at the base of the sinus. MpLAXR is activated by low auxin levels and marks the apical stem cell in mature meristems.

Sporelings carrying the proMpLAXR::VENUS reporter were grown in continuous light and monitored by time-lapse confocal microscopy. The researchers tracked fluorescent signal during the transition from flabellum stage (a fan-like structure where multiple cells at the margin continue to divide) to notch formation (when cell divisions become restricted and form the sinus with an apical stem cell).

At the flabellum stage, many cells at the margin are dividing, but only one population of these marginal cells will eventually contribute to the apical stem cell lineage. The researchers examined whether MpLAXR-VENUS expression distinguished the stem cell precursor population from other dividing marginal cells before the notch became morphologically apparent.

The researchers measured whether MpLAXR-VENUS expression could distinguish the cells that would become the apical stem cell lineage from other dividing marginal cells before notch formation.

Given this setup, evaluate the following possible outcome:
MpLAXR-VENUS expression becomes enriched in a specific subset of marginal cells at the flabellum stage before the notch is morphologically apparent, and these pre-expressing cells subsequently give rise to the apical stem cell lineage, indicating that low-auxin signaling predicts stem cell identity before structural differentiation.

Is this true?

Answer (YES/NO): YES